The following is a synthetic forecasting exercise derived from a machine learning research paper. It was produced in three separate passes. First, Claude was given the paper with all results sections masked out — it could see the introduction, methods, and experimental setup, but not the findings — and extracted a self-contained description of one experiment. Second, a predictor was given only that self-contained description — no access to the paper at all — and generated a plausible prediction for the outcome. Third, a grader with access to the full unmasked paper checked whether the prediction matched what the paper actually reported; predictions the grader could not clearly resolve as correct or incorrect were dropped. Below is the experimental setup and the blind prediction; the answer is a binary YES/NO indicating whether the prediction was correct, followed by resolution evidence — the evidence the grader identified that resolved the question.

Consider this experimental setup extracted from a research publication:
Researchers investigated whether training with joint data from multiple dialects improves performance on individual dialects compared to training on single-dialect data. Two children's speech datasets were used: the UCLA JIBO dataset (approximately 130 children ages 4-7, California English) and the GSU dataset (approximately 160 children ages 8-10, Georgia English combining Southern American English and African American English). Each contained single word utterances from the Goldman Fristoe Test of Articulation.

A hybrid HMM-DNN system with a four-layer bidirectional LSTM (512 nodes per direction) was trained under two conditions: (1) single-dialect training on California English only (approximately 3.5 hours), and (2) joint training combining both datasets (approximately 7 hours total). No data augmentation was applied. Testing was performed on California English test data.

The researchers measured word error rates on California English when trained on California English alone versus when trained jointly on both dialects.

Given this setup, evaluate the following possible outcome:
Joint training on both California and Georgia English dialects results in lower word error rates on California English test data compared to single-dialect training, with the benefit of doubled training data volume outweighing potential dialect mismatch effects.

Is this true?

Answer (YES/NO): NO